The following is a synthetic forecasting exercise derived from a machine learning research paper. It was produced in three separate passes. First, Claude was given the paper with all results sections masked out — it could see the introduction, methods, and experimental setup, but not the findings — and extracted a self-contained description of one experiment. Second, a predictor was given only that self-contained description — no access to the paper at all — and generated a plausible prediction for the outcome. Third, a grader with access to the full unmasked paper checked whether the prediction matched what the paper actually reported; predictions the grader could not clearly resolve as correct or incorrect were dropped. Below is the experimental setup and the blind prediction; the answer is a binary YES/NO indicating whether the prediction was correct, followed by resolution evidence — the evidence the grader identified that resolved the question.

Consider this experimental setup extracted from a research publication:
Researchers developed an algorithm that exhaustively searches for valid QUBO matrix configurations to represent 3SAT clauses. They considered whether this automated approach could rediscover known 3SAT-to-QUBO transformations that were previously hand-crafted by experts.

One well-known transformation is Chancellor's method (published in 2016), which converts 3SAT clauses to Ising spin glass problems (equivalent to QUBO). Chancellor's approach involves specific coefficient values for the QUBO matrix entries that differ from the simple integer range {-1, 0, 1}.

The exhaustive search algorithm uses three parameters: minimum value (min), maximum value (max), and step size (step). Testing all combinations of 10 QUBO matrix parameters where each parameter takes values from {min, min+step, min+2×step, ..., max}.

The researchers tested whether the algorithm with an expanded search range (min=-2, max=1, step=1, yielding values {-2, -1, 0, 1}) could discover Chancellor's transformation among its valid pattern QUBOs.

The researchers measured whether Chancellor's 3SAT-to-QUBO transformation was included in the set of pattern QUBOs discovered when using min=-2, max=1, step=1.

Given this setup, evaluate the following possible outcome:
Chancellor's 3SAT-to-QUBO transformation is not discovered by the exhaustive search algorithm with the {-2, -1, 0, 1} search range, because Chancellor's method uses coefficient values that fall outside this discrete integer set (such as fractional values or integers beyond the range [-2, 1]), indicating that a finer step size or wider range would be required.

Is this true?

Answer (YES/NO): NO